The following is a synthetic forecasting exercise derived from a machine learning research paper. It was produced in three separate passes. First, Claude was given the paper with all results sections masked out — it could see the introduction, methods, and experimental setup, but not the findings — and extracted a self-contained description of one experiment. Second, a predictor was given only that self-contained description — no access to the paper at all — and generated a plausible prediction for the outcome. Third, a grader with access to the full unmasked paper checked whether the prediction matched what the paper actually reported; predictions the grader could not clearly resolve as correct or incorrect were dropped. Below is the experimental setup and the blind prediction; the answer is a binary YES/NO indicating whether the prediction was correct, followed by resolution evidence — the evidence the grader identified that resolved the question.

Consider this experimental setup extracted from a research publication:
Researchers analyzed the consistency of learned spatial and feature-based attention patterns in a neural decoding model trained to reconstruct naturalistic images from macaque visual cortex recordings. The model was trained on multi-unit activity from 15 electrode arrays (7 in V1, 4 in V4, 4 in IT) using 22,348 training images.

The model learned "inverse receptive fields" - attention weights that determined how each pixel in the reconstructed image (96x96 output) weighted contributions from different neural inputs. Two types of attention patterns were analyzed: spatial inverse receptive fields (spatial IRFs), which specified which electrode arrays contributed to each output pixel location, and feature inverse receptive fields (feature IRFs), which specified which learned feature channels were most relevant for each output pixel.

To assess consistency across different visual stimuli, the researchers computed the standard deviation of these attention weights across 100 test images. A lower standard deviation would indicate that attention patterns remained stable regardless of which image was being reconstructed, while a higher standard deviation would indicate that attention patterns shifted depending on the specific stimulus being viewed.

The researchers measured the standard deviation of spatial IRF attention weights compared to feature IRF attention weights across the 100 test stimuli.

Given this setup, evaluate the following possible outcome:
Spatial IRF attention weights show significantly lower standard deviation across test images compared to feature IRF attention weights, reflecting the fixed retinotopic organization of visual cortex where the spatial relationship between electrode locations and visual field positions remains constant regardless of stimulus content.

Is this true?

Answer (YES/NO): YES